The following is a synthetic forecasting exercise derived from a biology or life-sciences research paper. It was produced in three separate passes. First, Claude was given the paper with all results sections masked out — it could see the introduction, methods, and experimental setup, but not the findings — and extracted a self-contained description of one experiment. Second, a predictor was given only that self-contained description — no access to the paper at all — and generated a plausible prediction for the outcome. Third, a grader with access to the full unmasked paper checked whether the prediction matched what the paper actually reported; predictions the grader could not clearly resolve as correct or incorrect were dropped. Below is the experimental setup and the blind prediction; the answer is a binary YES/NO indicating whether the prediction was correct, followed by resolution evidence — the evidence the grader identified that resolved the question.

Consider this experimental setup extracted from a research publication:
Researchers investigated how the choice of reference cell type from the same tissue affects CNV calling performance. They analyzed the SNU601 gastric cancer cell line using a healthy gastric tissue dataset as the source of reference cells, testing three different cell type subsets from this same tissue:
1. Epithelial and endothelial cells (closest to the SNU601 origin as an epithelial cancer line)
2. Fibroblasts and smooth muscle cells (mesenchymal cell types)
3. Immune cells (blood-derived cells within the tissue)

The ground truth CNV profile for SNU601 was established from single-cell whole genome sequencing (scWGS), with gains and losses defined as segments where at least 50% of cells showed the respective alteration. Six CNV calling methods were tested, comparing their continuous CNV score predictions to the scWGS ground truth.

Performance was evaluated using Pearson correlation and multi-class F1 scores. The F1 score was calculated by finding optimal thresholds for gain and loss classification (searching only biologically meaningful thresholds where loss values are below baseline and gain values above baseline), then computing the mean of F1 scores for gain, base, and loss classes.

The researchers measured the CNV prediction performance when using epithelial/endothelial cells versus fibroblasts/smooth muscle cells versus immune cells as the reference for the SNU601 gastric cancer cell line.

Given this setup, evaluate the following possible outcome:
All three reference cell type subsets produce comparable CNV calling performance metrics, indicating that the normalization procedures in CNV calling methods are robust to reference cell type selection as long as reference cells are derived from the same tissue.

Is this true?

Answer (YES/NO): NO